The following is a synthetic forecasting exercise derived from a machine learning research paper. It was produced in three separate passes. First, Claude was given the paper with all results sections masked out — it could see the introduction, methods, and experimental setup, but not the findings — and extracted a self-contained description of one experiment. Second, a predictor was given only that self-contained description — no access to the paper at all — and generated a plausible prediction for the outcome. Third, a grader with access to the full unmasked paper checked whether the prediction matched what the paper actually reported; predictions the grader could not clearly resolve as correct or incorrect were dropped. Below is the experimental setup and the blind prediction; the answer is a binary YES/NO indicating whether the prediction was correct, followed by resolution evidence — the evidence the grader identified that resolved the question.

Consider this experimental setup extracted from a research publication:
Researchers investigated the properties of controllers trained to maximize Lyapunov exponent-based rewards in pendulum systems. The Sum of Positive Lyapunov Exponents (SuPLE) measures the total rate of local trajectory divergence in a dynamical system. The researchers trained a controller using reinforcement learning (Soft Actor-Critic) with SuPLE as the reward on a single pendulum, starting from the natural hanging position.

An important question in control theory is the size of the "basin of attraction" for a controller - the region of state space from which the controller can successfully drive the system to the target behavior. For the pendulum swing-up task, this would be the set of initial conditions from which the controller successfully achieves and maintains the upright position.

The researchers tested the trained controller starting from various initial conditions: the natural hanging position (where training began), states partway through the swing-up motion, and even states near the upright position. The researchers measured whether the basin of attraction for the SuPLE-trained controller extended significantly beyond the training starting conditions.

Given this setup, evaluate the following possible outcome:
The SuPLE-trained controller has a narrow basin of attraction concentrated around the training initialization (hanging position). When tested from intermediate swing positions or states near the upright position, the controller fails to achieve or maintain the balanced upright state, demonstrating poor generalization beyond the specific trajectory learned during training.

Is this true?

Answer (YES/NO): NO